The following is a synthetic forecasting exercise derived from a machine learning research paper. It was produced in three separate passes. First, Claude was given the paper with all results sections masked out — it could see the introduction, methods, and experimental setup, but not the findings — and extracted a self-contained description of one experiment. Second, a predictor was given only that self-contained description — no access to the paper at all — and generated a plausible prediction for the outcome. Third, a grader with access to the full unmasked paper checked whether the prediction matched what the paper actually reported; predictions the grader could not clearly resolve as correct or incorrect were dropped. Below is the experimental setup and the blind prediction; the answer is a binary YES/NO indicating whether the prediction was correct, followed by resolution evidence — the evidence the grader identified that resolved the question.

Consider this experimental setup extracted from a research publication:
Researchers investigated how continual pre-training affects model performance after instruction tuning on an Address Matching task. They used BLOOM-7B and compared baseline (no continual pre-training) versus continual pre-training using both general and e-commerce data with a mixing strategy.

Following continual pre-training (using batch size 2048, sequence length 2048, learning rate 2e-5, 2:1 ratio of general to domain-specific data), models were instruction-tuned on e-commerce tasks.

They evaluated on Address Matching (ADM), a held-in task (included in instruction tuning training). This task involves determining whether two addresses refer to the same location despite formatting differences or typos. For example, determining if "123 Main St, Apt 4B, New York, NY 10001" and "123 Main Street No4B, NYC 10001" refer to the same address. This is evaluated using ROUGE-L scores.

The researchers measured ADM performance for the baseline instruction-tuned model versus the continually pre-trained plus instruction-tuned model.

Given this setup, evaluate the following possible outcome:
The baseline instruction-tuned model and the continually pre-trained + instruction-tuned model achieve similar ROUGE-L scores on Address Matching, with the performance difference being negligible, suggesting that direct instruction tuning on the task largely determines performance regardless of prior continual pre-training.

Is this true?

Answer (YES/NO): YES